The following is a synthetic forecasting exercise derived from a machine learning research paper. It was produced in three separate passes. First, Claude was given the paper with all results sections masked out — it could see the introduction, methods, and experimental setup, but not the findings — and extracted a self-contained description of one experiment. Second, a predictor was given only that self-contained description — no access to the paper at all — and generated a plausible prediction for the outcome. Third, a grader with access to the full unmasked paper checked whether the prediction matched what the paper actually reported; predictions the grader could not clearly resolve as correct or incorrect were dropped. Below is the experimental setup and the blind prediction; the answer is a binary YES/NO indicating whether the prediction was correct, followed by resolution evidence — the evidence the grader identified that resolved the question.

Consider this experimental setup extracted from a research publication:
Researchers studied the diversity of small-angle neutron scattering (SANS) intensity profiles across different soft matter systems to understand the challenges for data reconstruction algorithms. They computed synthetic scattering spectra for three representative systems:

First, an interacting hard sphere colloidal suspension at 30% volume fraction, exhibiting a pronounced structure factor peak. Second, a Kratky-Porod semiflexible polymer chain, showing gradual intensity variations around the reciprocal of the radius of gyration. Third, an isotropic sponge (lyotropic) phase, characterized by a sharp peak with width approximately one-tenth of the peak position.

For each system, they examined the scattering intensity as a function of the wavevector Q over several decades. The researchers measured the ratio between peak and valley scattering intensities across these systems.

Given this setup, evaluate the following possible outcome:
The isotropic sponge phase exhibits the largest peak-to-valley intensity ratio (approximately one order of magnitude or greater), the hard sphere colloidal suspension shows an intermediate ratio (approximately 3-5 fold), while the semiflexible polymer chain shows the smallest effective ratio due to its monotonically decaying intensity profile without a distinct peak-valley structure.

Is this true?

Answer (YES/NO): NO